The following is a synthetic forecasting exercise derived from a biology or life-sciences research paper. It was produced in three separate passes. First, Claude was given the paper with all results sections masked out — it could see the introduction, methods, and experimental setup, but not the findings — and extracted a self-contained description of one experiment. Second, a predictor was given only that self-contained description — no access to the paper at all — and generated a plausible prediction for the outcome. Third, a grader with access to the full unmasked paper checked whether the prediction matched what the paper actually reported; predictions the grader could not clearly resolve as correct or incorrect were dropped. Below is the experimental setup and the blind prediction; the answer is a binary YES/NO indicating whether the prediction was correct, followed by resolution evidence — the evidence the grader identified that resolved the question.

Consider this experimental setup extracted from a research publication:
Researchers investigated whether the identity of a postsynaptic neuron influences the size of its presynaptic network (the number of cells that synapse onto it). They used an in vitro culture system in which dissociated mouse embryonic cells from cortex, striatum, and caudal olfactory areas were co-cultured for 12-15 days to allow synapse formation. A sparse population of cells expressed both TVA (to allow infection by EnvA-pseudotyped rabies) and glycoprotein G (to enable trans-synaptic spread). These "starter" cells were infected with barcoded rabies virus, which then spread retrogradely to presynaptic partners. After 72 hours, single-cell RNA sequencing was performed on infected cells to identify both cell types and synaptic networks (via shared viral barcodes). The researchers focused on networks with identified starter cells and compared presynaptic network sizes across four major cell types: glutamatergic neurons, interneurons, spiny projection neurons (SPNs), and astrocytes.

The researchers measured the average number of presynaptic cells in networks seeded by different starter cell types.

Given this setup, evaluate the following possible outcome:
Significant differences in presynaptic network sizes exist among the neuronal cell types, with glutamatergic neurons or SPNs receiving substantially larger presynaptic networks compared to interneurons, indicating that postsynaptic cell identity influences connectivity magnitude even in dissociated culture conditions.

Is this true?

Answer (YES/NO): NO